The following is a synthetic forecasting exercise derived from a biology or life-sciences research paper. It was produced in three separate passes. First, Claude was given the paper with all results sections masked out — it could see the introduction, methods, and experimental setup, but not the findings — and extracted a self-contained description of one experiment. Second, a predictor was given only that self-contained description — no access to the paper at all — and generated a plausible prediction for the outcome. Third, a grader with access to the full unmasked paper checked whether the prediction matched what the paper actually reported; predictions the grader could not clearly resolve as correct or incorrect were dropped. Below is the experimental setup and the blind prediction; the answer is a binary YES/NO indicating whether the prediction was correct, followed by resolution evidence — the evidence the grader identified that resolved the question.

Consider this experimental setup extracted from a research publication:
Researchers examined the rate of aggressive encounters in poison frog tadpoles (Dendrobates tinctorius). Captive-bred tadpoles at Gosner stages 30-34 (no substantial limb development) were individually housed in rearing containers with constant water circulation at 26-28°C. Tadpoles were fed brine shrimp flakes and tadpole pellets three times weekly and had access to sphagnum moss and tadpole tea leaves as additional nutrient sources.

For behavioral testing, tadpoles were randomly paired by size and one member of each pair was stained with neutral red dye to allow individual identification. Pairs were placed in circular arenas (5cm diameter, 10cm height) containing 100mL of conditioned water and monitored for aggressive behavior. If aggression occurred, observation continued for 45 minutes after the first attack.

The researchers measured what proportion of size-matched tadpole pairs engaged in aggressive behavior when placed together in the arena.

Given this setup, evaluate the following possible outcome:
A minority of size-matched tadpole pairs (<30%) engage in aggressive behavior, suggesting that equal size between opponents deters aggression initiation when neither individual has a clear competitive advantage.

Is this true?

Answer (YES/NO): NO